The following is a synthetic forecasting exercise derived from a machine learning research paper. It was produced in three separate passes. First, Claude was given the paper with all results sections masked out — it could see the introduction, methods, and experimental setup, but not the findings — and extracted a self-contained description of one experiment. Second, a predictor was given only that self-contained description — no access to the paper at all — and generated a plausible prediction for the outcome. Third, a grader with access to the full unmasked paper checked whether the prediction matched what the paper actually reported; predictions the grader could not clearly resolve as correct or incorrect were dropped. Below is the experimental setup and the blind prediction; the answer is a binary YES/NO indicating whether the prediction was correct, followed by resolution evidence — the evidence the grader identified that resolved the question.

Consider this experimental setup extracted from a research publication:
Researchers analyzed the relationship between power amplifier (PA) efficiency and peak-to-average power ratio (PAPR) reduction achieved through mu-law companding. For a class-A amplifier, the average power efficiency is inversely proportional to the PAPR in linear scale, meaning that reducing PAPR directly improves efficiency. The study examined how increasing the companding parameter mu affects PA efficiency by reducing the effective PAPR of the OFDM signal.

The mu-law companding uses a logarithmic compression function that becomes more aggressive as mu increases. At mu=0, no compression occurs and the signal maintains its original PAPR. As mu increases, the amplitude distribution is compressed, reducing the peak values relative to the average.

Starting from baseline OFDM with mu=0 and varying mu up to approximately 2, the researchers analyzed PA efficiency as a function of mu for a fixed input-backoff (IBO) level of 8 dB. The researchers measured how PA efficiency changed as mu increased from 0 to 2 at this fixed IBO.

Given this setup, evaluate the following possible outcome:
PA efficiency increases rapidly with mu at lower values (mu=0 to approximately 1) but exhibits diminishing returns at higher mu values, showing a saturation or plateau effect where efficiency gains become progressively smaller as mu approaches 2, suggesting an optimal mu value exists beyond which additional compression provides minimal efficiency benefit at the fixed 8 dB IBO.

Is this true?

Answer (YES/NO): YES